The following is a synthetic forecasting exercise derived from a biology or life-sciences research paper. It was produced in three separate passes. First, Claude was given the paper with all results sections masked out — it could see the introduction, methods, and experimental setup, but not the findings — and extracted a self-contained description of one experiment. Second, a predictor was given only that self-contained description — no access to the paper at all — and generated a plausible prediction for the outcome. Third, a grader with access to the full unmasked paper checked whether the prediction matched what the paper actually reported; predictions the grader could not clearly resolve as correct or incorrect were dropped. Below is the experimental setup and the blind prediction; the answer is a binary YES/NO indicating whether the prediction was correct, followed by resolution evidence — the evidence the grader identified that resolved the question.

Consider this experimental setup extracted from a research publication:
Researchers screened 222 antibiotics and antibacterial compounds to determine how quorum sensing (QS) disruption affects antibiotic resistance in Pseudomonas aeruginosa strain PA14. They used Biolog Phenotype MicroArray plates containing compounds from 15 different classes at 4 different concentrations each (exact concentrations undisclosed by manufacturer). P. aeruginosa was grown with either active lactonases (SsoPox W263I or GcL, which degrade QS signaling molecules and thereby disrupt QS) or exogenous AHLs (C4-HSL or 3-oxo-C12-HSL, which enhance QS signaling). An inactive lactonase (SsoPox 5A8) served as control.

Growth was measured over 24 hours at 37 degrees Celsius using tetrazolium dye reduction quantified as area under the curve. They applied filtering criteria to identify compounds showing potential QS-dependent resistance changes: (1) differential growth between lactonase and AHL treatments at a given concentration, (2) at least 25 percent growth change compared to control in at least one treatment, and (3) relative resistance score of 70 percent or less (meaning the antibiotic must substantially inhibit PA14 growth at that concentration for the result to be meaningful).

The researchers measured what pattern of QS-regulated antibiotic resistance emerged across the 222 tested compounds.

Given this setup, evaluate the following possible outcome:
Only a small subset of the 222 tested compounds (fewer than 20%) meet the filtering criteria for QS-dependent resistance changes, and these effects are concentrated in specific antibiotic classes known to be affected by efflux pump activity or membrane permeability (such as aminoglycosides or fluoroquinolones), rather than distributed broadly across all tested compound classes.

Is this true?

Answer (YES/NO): NO